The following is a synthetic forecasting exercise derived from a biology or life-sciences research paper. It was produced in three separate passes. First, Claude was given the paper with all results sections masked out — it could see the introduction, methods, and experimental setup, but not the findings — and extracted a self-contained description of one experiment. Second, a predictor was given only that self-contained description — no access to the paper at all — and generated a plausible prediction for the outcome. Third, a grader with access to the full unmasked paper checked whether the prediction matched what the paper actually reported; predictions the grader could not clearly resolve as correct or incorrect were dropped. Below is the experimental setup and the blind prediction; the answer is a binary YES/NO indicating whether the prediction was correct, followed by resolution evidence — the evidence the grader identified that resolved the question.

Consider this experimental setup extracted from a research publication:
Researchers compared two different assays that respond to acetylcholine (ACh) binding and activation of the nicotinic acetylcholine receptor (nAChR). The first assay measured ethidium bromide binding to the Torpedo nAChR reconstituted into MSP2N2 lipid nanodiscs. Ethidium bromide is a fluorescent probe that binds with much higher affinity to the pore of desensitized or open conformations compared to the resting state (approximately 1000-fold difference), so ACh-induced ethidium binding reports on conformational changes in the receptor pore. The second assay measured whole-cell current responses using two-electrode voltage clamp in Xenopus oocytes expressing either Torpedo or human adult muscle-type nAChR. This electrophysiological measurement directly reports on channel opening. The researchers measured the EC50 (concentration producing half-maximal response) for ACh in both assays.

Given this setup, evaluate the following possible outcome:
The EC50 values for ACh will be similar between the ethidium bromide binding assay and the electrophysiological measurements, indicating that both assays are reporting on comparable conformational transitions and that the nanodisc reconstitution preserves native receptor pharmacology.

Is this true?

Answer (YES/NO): NO